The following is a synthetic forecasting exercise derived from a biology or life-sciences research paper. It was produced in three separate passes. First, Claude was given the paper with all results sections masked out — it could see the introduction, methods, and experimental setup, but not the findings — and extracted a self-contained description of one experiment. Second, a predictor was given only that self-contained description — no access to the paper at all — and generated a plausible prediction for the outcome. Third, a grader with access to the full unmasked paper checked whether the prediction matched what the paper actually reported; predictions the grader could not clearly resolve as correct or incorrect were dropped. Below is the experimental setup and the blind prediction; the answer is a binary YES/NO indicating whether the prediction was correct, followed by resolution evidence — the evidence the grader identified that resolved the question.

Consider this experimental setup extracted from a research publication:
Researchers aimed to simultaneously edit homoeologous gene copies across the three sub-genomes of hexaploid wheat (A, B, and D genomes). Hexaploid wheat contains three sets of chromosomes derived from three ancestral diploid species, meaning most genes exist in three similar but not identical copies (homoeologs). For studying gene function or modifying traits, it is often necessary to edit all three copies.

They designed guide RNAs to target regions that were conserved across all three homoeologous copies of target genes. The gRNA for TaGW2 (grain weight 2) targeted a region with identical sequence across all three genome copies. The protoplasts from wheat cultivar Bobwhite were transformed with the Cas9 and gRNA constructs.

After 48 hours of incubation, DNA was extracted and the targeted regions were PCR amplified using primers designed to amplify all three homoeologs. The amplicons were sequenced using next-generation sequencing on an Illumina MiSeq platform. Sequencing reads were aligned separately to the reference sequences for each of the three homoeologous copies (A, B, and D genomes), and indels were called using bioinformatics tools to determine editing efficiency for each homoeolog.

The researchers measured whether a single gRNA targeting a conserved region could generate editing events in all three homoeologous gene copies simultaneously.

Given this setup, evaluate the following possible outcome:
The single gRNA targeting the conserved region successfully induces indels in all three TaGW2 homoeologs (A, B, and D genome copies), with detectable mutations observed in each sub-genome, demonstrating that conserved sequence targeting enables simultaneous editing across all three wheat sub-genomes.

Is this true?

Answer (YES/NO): YES